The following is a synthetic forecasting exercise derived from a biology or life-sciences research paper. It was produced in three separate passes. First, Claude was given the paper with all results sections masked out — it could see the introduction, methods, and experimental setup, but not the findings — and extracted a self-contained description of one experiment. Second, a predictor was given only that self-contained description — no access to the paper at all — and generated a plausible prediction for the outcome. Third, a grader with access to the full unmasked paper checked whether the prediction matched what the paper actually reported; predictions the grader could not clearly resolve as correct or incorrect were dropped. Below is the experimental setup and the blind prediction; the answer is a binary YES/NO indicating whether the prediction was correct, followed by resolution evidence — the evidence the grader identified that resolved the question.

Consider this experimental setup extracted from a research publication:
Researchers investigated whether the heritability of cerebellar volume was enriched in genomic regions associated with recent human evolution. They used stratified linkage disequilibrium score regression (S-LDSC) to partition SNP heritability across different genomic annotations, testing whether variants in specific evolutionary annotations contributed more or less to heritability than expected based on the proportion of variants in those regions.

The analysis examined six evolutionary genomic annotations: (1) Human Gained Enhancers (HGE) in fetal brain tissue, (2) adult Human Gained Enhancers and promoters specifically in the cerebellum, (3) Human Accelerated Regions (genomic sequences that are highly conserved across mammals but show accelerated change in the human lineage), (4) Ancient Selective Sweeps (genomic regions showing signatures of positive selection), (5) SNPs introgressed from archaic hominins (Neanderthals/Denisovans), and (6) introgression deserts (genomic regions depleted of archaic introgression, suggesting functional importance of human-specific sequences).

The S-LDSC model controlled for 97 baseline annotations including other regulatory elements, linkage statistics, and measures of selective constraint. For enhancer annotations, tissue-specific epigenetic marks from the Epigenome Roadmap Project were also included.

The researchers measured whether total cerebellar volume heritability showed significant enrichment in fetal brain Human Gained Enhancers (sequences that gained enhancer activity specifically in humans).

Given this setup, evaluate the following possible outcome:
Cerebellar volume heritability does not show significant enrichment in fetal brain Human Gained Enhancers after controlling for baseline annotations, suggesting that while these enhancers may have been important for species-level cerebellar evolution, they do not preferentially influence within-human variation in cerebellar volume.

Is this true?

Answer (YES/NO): YES